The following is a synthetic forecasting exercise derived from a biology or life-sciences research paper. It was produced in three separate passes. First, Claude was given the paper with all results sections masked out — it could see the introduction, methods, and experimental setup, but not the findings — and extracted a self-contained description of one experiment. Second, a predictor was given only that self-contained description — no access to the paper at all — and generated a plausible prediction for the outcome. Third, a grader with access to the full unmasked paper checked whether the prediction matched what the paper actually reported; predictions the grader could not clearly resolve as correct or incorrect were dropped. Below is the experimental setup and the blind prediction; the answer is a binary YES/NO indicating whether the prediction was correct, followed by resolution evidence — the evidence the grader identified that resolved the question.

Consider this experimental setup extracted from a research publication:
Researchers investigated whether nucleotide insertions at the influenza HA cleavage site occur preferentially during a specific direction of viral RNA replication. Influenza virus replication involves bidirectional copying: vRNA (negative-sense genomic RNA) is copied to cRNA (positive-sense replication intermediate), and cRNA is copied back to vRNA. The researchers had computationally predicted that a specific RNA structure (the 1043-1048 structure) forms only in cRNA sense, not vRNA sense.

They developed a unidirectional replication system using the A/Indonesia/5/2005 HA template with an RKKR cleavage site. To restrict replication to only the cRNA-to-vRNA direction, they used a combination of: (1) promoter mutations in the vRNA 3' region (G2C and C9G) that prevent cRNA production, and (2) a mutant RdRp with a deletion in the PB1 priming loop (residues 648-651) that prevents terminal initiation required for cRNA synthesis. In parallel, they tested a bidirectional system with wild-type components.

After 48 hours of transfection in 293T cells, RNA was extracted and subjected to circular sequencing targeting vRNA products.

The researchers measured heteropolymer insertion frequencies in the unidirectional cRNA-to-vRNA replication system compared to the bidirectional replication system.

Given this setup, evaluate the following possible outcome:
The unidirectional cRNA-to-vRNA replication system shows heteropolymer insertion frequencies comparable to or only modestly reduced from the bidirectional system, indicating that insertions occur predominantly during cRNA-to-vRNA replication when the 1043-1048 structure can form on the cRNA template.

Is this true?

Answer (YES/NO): YES